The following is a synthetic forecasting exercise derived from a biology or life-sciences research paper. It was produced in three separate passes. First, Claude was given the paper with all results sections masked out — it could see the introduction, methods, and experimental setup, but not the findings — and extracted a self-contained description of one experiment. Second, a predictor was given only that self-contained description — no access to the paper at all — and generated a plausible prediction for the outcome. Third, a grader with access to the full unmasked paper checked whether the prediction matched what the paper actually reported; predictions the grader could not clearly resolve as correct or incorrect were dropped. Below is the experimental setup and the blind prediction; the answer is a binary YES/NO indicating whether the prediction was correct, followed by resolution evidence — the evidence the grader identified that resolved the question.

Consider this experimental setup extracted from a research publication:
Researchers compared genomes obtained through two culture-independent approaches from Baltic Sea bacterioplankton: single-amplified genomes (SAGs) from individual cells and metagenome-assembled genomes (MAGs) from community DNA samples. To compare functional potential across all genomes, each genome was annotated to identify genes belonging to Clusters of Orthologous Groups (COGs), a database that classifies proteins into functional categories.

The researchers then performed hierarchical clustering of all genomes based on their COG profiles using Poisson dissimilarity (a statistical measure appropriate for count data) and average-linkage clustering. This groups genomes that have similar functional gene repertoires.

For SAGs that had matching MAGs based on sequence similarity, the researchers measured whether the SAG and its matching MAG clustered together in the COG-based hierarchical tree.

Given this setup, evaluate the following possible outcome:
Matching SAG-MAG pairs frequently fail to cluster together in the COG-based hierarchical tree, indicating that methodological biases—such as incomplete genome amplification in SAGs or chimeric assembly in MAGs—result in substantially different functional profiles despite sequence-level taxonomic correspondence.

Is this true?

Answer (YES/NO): NO